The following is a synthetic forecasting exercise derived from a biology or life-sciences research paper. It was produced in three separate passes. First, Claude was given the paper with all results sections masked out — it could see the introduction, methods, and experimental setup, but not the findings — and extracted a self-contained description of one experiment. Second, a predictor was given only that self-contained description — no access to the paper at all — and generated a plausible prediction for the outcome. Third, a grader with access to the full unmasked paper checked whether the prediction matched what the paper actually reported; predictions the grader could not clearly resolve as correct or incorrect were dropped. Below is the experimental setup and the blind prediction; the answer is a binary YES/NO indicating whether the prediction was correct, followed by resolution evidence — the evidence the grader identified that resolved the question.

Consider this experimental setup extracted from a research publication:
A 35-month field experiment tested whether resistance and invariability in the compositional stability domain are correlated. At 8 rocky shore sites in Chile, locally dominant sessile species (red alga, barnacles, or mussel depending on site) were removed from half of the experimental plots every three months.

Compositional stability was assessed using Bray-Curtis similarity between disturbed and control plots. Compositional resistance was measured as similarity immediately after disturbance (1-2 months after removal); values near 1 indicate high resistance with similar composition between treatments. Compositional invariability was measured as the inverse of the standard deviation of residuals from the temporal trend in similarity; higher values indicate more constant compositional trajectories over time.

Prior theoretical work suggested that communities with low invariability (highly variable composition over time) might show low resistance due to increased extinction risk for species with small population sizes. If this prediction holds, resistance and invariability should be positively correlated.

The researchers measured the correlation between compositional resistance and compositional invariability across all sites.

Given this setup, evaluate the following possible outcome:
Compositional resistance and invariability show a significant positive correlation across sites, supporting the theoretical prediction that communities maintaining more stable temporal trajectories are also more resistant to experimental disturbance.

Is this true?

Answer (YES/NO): NO